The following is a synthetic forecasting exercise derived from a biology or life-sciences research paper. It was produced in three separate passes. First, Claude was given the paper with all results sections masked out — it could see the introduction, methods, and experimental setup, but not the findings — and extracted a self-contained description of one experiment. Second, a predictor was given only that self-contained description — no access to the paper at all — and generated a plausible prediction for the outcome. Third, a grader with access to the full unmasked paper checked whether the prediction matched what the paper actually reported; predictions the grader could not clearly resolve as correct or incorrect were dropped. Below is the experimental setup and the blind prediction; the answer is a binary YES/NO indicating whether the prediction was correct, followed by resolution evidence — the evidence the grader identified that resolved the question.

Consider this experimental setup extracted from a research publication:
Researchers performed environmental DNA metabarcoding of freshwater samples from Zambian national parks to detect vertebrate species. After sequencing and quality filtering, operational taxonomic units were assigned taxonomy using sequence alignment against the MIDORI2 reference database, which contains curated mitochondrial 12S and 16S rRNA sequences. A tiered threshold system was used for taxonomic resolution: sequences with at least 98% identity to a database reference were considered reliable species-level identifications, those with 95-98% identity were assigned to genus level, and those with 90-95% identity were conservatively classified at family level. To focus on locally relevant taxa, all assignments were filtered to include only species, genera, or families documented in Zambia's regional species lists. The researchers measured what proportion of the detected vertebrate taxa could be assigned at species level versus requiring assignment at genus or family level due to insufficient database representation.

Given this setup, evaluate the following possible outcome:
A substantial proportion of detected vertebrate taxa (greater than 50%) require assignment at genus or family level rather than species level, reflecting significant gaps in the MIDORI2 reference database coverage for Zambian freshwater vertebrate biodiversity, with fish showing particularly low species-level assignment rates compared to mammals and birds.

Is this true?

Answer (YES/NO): NO